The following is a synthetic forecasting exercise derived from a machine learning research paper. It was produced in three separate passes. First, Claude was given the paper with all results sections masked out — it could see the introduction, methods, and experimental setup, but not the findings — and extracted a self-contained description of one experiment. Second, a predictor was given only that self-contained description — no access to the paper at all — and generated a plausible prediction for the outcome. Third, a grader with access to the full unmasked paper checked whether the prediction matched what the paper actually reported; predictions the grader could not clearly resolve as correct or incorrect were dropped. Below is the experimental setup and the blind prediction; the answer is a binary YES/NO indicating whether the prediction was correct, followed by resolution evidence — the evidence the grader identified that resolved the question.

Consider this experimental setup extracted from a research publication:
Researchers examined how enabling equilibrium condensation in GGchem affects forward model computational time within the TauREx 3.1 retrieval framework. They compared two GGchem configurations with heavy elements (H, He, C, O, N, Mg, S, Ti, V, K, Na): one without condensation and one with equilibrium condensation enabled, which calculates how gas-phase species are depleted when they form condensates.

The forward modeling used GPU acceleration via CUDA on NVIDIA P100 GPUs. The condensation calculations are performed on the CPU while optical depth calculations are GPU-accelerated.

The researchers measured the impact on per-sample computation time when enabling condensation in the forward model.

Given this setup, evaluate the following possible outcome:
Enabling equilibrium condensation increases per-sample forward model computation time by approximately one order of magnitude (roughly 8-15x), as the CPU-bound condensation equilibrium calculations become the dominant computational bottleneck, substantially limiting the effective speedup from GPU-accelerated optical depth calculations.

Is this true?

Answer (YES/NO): NO